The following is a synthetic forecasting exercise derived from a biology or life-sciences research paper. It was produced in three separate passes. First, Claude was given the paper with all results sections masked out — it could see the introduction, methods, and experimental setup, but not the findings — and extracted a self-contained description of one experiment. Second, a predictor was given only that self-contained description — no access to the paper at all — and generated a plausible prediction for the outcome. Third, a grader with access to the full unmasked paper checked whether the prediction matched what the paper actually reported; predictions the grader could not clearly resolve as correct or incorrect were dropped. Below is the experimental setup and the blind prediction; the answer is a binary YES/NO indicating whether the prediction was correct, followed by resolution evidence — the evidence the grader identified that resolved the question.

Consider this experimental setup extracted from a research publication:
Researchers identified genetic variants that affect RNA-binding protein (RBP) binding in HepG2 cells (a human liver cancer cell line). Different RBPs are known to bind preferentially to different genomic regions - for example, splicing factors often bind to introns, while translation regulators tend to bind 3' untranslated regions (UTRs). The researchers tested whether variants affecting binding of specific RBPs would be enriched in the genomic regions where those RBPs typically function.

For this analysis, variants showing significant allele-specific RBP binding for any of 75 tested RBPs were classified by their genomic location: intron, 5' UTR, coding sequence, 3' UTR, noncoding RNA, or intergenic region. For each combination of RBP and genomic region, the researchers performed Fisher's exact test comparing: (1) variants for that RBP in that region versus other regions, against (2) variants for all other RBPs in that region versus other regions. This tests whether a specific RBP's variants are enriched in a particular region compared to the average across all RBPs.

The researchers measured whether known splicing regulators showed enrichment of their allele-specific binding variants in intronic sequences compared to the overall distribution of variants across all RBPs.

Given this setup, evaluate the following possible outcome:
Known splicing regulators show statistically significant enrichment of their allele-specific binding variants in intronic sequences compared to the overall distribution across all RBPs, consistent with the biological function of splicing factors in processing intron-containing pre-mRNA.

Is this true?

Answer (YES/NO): YES